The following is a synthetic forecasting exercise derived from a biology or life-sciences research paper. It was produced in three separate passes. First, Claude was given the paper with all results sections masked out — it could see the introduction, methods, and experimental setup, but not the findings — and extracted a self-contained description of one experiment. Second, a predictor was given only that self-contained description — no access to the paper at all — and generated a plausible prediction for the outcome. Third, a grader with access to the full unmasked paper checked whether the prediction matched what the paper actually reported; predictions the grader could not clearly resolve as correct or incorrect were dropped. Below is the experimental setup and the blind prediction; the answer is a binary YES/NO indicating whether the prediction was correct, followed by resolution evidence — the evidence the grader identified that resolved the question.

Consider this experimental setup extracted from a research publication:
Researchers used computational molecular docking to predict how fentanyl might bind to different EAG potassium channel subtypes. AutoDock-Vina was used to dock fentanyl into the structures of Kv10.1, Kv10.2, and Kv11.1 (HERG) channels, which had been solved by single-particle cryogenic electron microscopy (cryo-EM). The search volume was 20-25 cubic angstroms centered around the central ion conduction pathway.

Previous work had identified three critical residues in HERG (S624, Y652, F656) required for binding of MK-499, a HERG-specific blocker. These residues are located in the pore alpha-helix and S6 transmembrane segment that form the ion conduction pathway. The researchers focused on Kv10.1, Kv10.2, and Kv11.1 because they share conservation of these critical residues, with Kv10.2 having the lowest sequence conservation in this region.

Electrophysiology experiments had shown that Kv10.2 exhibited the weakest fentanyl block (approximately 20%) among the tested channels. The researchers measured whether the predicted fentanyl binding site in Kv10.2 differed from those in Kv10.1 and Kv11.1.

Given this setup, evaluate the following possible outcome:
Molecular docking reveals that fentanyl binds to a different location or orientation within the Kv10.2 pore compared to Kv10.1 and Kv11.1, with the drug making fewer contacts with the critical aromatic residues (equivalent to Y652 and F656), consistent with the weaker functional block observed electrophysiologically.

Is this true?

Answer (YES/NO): YES